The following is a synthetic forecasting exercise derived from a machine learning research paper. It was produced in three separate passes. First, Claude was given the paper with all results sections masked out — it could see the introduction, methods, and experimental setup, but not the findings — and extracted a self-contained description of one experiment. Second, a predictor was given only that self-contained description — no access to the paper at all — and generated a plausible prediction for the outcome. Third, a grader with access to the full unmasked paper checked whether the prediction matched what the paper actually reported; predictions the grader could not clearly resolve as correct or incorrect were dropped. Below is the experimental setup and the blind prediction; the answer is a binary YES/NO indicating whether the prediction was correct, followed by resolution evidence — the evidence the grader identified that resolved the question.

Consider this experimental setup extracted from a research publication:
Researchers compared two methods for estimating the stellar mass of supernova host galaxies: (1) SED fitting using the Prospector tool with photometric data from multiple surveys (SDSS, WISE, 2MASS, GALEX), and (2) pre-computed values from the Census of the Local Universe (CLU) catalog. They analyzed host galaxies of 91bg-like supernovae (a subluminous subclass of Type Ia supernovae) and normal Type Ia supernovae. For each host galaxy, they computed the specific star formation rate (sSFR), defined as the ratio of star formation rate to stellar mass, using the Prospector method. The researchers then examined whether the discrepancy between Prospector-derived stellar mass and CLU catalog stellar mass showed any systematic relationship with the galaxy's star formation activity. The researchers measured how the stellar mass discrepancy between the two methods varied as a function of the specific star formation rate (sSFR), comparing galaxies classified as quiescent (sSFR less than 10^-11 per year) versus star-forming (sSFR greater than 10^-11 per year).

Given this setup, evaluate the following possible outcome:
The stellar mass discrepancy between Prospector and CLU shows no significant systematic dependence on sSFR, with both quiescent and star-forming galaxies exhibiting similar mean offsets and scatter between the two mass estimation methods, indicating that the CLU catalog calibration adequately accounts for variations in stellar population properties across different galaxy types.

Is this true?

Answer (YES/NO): NO